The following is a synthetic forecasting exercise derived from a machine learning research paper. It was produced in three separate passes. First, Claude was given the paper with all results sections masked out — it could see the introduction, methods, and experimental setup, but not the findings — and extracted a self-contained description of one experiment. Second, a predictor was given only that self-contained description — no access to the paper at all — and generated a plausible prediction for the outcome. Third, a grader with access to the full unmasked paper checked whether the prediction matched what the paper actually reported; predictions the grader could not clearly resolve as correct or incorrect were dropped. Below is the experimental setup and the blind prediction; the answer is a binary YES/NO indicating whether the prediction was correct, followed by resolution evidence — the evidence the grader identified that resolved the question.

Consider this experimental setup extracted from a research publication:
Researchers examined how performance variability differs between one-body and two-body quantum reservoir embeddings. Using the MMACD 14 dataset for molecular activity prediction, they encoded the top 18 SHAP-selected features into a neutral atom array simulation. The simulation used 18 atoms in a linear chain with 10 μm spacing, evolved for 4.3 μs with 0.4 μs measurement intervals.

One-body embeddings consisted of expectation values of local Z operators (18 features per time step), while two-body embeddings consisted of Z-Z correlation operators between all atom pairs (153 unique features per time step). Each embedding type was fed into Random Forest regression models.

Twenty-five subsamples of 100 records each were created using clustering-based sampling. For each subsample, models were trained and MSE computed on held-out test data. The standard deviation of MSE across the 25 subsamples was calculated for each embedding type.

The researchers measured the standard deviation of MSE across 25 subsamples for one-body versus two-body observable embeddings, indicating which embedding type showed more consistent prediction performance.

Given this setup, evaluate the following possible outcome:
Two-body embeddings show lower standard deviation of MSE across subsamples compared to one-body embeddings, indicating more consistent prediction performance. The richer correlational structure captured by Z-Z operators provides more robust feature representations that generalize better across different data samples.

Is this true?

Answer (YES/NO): YES